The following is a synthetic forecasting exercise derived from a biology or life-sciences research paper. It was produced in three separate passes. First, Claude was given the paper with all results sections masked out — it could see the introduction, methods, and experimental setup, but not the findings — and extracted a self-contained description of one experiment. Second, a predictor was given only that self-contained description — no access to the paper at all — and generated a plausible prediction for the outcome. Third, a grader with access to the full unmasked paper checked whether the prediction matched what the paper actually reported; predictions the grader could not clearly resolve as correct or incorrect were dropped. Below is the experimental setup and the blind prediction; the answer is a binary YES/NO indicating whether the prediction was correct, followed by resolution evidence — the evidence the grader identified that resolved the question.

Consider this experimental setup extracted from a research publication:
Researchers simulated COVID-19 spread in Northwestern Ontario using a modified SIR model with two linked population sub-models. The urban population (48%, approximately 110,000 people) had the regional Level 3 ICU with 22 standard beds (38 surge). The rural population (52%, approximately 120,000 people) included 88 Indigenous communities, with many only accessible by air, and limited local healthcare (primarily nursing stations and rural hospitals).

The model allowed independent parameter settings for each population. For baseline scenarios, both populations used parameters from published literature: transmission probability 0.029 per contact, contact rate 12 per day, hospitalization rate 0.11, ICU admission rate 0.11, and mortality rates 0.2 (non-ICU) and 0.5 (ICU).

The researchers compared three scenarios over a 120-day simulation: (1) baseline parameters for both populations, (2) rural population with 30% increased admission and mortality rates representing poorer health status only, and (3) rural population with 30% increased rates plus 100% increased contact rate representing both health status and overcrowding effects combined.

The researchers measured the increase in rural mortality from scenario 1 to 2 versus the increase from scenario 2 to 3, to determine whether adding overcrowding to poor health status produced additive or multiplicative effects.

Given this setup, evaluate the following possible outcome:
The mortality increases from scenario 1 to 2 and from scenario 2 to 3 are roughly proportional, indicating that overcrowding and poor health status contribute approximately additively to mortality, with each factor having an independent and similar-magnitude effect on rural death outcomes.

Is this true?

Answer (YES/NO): NO